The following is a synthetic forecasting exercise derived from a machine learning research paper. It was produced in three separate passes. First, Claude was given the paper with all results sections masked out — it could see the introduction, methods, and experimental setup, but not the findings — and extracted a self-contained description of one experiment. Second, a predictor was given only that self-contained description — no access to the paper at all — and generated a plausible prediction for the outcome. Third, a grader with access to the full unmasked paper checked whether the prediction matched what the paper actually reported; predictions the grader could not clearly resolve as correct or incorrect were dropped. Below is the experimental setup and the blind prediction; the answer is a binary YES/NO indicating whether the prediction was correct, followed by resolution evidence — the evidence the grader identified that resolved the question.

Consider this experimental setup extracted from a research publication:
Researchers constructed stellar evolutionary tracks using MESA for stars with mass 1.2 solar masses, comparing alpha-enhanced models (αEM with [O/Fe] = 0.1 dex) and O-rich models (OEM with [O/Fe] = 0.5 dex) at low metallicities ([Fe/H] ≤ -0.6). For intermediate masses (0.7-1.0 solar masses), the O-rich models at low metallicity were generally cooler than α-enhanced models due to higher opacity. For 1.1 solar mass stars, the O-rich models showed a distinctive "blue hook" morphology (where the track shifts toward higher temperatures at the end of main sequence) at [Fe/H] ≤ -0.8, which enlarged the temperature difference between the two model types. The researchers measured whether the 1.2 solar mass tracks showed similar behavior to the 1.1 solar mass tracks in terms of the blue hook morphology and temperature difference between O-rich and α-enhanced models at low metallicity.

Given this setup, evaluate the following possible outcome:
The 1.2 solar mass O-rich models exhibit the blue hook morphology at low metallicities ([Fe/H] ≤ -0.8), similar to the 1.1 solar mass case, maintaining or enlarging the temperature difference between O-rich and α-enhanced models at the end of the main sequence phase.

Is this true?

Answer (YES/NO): NO